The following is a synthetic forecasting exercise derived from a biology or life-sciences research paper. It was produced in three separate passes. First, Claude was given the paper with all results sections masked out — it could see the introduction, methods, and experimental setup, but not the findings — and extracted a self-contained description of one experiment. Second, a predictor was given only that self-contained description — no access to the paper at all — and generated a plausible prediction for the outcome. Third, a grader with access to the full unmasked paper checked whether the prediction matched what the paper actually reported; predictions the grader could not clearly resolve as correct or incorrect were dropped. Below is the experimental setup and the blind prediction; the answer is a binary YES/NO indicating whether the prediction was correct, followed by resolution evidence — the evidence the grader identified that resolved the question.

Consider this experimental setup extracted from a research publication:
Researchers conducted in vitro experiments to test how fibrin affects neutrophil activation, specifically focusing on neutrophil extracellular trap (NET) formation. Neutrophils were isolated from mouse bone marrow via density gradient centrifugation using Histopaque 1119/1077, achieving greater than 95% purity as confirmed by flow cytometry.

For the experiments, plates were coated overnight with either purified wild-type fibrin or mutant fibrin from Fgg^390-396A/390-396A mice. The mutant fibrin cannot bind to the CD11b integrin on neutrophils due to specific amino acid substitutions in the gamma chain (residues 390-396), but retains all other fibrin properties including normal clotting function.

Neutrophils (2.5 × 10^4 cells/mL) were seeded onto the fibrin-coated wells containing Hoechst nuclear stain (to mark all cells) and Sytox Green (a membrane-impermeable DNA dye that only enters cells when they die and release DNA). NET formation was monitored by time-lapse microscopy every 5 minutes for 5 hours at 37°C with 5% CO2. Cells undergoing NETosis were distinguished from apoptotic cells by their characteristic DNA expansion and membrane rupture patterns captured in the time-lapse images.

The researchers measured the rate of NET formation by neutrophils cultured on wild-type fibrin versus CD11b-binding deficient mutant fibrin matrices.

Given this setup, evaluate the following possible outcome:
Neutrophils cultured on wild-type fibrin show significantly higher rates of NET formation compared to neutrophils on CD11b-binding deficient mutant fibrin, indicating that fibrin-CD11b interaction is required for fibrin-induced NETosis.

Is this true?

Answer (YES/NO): YES